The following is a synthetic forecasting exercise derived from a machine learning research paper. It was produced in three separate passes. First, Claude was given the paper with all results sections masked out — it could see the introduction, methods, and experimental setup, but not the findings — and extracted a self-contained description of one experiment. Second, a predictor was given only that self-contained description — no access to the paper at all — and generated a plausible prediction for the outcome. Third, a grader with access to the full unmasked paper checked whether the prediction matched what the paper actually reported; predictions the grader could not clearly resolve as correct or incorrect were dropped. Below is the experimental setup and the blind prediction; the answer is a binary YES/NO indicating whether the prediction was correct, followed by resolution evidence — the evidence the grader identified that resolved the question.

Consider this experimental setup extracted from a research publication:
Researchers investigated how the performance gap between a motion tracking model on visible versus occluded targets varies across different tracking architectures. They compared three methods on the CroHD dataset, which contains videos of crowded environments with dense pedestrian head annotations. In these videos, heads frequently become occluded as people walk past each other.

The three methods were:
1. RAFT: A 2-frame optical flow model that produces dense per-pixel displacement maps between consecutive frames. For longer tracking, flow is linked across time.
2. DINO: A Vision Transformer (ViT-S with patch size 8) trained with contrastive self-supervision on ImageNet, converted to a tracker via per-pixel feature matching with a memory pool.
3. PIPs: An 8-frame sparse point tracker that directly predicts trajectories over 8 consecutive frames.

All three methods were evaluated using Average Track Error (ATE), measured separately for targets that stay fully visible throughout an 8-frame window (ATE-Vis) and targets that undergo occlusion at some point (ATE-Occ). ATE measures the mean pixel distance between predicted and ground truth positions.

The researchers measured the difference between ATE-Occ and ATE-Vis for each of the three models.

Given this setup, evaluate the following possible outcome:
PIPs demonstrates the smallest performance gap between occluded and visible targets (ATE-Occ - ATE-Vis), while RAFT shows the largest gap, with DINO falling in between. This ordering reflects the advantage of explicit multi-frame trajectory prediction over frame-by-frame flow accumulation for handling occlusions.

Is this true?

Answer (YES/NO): NO